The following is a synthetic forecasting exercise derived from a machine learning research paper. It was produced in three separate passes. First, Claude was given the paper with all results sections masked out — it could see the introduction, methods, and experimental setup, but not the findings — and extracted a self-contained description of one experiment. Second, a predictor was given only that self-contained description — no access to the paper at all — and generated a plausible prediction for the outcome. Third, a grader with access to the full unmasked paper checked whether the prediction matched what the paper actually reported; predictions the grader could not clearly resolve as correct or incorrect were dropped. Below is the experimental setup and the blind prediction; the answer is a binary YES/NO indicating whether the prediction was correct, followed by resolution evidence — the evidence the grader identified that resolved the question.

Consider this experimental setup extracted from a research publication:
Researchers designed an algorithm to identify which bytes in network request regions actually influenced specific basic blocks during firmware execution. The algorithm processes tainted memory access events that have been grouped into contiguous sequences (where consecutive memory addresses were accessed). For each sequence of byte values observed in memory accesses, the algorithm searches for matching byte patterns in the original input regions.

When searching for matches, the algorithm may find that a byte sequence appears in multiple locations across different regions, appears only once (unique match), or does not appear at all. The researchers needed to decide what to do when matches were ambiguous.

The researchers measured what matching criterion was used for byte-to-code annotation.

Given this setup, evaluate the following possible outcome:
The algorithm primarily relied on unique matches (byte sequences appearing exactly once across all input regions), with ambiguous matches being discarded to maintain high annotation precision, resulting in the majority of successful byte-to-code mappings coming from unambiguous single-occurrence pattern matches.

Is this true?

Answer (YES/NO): YES